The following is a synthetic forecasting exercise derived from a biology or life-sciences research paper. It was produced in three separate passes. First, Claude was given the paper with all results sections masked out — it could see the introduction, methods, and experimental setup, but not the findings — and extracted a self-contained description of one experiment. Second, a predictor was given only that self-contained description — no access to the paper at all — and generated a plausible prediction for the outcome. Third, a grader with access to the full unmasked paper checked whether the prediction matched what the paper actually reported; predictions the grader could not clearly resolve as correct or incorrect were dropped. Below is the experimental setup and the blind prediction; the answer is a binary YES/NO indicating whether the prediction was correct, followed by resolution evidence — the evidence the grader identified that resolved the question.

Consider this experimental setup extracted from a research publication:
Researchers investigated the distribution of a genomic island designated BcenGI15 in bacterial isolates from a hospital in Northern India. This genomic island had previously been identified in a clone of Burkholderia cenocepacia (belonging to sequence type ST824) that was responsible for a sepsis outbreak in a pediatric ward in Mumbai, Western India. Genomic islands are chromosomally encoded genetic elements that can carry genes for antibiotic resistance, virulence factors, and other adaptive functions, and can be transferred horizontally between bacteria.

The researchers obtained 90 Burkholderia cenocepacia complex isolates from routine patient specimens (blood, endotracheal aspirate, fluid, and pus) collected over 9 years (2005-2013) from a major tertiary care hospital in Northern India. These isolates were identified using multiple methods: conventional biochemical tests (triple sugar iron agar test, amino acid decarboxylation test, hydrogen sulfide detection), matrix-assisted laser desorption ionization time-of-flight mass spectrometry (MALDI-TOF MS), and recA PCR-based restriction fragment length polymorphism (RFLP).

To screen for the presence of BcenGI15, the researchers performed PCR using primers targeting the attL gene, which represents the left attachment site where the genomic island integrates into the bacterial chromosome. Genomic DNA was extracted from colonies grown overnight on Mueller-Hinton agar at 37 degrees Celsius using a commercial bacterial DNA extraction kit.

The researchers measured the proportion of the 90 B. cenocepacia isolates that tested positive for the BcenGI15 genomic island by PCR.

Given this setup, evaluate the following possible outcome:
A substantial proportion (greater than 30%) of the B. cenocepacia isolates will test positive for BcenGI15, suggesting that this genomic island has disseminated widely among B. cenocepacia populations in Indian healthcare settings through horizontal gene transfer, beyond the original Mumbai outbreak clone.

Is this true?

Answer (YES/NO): NO